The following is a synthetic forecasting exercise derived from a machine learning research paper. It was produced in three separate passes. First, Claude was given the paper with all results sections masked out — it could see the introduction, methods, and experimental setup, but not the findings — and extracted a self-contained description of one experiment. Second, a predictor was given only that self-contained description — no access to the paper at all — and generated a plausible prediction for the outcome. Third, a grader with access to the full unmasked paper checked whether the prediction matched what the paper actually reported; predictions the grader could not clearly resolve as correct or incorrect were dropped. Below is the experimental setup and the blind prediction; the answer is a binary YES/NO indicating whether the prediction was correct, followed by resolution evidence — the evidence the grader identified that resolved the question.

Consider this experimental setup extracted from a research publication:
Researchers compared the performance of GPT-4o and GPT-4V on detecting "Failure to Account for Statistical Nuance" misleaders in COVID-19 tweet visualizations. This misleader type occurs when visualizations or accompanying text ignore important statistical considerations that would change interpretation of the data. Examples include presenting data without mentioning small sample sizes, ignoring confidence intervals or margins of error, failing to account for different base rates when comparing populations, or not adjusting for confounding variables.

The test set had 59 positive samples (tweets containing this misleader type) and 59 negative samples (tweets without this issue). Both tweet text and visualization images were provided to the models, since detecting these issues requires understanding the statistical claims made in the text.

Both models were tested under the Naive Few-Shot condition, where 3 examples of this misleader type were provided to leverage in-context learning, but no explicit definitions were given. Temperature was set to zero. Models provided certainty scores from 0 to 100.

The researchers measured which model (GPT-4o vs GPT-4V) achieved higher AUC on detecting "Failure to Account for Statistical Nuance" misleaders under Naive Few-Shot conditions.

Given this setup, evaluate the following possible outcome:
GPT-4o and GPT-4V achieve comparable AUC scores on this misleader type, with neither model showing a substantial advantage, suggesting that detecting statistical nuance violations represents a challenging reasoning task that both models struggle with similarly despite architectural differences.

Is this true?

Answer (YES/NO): NO